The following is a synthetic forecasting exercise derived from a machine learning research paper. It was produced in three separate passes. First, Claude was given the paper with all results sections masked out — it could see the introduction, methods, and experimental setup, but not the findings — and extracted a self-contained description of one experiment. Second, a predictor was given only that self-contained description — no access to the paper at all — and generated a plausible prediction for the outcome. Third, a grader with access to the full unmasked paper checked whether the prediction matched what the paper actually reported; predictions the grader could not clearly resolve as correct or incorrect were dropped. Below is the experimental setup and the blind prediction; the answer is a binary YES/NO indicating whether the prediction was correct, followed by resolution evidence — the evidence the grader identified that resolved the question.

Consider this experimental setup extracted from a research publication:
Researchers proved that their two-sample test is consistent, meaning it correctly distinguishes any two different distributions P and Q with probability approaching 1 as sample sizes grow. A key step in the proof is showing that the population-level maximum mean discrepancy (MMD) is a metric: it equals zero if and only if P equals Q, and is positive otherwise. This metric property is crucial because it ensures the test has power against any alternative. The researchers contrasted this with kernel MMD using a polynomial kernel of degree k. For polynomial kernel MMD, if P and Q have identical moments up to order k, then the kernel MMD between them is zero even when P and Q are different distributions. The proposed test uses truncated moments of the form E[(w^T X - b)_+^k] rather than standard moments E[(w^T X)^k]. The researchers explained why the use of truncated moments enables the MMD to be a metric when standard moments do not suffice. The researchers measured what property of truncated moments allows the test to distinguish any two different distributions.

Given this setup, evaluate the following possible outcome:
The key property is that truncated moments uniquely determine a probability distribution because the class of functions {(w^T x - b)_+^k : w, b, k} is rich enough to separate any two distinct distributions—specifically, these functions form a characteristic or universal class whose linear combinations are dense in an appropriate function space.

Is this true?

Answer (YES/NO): NO